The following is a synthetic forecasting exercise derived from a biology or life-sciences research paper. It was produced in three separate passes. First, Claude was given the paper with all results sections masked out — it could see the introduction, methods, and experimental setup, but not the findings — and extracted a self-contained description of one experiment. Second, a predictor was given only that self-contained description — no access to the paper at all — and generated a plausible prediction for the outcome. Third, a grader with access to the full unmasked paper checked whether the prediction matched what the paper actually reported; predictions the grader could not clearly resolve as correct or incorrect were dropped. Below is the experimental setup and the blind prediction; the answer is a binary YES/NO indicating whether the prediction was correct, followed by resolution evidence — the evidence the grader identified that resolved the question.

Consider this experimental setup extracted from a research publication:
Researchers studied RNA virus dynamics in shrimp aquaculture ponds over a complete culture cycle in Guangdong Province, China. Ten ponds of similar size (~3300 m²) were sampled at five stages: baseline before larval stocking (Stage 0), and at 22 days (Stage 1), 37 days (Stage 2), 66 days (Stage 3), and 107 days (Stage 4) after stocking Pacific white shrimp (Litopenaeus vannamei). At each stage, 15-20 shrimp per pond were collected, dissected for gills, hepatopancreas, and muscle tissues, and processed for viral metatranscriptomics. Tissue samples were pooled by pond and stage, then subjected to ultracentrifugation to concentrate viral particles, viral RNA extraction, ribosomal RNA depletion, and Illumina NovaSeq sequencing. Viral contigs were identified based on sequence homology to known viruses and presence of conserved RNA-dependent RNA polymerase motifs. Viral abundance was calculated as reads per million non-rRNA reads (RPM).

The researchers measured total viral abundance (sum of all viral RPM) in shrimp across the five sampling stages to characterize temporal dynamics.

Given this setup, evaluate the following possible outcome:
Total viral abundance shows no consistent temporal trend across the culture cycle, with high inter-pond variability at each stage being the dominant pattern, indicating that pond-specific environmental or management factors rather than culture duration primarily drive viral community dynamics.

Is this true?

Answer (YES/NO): NO